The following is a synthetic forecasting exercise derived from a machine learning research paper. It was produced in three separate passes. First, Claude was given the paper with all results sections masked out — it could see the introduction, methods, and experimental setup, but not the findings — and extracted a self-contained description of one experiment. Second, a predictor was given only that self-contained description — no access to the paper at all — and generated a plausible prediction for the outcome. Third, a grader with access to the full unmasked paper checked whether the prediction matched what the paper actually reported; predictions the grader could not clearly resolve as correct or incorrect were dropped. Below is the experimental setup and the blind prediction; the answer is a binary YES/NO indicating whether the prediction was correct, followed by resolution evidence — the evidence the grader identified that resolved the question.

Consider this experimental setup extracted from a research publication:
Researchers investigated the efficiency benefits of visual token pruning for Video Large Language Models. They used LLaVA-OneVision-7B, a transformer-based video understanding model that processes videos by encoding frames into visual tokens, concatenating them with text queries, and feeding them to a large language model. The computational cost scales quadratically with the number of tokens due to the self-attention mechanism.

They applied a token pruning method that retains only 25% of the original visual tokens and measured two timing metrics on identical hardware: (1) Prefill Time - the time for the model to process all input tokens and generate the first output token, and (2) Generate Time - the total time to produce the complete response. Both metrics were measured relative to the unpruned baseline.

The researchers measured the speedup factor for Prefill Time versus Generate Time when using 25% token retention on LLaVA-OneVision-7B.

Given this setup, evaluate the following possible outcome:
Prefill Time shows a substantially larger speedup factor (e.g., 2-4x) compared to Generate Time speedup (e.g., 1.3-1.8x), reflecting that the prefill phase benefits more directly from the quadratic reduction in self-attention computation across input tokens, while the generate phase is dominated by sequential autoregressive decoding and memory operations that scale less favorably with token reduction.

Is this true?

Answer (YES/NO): NO